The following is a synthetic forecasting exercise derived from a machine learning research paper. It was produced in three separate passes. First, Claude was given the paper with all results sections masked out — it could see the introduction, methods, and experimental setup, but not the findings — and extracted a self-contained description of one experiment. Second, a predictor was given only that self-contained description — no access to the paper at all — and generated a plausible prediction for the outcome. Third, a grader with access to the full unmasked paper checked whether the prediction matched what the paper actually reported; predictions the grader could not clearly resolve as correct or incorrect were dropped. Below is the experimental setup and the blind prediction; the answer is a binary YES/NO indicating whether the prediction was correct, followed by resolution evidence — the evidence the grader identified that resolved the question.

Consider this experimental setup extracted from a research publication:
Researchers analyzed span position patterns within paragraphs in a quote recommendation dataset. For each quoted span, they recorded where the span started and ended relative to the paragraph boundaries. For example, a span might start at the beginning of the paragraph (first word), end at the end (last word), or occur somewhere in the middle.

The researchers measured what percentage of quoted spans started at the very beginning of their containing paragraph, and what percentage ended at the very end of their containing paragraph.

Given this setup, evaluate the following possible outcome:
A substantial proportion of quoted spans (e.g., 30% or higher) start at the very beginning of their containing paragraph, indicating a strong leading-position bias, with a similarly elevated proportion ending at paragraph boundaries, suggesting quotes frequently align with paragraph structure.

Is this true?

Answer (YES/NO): NO